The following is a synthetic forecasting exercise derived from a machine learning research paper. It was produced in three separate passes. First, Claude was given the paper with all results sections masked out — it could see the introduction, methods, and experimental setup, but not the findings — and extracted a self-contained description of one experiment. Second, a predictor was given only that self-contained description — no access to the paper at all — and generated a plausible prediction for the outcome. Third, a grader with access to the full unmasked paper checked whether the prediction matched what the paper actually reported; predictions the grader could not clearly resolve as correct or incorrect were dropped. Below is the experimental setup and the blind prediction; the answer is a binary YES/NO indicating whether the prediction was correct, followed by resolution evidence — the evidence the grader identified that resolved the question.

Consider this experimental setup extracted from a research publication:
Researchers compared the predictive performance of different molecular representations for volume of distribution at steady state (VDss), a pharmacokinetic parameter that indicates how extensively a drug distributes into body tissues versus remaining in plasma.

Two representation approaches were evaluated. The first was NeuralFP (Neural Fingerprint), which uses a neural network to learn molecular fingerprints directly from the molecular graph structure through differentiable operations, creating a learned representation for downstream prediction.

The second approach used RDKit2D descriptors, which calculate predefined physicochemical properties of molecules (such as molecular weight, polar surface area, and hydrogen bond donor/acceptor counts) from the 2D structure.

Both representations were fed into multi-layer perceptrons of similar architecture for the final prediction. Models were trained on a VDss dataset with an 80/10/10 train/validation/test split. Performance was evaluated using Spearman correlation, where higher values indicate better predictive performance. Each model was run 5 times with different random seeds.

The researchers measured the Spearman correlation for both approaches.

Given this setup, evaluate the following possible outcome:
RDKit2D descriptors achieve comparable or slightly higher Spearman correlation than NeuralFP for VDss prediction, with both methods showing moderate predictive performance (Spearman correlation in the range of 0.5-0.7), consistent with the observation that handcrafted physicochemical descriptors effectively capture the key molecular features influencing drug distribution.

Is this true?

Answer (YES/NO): NO